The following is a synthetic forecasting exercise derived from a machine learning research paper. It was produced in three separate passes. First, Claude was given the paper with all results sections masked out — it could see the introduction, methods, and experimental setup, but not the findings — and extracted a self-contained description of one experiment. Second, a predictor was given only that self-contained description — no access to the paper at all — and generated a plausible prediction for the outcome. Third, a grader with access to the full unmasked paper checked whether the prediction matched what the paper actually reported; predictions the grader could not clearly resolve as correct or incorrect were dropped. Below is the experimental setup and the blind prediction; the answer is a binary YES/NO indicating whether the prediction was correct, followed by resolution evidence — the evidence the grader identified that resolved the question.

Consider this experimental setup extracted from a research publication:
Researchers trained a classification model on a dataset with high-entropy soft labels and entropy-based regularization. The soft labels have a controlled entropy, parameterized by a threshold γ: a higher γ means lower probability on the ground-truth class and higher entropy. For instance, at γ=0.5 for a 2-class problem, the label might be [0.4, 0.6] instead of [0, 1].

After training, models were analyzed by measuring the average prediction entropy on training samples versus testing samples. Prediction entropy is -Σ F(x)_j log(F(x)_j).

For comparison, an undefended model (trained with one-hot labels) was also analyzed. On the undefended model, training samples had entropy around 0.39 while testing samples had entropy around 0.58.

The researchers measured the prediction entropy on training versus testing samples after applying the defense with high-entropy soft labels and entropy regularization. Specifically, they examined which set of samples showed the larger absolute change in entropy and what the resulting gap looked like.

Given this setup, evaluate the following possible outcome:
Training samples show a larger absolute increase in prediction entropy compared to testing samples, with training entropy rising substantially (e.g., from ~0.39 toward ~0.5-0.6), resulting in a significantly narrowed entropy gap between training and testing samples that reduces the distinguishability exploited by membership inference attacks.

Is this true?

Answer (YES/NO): NO